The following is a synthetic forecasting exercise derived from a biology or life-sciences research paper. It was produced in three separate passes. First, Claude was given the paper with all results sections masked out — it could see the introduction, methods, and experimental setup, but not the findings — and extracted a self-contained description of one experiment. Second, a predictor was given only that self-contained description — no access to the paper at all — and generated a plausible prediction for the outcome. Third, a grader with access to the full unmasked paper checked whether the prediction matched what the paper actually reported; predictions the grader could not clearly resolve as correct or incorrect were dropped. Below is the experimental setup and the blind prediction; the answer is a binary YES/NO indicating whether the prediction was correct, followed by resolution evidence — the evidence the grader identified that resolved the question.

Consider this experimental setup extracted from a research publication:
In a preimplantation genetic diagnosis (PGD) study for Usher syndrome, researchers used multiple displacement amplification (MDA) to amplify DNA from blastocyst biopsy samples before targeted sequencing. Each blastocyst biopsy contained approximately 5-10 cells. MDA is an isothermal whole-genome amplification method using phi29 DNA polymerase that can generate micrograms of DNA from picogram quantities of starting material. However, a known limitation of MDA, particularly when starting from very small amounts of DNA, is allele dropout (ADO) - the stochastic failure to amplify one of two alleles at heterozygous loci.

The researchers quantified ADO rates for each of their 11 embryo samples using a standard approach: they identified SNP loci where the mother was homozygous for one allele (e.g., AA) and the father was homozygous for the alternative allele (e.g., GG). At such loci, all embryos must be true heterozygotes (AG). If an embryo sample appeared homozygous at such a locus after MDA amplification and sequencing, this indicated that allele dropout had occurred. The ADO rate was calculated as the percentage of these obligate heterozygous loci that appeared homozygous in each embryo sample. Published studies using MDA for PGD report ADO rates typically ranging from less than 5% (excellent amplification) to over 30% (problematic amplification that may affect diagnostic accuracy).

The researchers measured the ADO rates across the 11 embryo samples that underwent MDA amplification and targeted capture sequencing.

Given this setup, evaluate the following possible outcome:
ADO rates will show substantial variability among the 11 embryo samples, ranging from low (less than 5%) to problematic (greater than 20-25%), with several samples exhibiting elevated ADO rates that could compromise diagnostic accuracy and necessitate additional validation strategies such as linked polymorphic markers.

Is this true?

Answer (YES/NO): YES